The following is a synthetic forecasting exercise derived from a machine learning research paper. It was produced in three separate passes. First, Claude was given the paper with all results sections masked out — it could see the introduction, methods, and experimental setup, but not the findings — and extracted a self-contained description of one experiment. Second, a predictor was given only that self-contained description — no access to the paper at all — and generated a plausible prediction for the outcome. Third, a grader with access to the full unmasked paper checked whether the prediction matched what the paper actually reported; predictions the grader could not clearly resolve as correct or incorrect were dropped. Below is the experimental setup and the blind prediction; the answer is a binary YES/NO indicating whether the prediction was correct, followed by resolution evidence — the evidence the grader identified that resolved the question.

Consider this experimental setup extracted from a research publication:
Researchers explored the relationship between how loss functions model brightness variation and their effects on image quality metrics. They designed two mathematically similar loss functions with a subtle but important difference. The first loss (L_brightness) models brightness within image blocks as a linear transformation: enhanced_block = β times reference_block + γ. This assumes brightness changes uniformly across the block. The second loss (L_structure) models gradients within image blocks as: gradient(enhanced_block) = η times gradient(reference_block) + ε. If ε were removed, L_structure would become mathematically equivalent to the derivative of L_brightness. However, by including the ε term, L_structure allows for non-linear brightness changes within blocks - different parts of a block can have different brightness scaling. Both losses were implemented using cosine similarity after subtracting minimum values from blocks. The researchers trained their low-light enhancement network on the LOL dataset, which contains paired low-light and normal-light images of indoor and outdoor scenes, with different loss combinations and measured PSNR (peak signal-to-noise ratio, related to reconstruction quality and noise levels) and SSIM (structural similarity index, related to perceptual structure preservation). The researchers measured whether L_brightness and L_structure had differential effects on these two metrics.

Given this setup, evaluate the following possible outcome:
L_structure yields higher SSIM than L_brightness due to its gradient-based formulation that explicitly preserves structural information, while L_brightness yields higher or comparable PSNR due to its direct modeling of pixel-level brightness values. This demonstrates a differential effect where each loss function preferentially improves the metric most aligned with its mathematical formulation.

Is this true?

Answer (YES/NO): YES